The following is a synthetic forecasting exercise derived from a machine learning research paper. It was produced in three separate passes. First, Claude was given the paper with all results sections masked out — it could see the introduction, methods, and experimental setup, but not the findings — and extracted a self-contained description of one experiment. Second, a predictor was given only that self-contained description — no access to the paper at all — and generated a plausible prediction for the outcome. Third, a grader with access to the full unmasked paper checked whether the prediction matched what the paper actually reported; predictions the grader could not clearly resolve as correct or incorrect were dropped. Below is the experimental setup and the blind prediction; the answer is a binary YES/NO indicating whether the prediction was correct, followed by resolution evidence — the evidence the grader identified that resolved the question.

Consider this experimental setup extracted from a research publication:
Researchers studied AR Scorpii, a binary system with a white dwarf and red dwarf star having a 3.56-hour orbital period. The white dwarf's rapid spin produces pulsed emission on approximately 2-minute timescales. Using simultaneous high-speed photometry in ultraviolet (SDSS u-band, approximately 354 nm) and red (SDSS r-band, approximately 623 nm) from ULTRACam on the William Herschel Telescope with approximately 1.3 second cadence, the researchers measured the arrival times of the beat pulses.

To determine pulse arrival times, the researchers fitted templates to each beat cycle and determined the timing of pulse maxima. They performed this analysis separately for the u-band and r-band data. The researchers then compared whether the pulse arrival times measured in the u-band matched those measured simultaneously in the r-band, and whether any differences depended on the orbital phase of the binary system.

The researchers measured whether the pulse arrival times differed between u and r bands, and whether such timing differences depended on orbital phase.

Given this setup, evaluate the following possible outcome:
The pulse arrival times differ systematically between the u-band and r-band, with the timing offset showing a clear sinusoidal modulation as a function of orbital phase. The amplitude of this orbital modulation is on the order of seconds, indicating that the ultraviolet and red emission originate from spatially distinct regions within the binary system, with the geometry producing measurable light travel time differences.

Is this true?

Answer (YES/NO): NO